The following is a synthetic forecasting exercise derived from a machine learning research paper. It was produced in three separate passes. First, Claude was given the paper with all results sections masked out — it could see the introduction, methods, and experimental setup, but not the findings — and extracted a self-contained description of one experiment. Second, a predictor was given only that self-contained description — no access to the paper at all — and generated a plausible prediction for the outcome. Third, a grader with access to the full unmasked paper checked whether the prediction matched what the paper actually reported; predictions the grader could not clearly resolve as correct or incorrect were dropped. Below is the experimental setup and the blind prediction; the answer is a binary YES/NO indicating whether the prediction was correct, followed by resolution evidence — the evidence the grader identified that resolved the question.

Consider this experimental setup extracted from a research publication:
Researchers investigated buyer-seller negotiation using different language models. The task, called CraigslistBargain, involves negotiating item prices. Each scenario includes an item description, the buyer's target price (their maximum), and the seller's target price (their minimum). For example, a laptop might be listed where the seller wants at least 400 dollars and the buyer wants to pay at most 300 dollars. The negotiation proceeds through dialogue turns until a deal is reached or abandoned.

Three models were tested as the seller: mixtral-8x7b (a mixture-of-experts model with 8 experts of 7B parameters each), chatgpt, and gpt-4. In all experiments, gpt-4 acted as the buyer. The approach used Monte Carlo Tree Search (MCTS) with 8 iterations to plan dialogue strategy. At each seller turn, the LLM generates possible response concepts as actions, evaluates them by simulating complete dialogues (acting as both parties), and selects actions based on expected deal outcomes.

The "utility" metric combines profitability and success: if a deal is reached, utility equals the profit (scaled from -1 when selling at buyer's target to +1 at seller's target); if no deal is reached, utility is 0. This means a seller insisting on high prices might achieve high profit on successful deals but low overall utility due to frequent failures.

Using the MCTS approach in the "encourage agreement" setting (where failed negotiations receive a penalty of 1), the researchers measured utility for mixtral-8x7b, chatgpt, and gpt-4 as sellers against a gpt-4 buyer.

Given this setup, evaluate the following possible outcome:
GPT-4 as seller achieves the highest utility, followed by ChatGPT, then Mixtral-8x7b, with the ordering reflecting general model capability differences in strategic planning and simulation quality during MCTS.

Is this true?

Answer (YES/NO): NO